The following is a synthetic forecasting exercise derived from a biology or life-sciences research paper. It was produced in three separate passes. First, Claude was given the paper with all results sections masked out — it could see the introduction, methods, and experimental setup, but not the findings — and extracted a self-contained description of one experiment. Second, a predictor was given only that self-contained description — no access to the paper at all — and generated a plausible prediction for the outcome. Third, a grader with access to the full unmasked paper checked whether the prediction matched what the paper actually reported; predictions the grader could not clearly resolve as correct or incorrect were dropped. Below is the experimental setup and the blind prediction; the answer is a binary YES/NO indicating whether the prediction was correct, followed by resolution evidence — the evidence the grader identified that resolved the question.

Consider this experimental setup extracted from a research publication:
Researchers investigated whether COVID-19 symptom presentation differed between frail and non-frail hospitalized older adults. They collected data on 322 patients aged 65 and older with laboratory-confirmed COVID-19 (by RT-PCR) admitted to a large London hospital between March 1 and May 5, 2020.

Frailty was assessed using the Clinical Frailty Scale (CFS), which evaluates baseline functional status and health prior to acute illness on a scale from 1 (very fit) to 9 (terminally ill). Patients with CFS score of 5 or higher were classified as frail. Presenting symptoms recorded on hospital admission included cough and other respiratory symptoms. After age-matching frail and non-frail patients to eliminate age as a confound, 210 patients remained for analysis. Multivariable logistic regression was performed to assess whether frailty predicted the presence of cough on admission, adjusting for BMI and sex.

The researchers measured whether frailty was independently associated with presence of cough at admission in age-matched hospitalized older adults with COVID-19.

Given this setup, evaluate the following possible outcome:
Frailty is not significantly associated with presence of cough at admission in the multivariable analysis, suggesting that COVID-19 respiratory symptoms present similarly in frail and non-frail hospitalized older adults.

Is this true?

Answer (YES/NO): YES